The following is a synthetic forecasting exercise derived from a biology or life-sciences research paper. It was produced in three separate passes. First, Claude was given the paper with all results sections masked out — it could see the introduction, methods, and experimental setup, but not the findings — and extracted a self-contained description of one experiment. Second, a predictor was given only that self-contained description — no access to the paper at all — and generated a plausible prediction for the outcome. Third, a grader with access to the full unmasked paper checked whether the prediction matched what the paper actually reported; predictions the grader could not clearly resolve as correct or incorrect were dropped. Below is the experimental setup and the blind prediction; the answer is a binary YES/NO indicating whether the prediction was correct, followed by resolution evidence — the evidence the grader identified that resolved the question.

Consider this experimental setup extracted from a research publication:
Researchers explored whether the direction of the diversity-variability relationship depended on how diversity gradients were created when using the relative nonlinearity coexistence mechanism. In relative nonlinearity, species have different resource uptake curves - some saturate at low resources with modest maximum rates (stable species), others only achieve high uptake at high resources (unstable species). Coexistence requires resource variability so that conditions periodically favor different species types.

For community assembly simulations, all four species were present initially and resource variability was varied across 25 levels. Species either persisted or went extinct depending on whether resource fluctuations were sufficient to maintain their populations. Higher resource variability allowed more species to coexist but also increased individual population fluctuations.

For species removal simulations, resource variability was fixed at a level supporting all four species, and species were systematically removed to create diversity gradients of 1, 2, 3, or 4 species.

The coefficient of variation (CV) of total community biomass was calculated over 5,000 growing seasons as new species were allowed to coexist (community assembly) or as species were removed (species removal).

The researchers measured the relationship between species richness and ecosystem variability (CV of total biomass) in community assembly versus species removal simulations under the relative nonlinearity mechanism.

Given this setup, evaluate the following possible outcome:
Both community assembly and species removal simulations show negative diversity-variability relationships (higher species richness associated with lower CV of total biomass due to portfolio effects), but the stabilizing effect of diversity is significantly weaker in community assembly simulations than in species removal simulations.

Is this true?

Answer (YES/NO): NO